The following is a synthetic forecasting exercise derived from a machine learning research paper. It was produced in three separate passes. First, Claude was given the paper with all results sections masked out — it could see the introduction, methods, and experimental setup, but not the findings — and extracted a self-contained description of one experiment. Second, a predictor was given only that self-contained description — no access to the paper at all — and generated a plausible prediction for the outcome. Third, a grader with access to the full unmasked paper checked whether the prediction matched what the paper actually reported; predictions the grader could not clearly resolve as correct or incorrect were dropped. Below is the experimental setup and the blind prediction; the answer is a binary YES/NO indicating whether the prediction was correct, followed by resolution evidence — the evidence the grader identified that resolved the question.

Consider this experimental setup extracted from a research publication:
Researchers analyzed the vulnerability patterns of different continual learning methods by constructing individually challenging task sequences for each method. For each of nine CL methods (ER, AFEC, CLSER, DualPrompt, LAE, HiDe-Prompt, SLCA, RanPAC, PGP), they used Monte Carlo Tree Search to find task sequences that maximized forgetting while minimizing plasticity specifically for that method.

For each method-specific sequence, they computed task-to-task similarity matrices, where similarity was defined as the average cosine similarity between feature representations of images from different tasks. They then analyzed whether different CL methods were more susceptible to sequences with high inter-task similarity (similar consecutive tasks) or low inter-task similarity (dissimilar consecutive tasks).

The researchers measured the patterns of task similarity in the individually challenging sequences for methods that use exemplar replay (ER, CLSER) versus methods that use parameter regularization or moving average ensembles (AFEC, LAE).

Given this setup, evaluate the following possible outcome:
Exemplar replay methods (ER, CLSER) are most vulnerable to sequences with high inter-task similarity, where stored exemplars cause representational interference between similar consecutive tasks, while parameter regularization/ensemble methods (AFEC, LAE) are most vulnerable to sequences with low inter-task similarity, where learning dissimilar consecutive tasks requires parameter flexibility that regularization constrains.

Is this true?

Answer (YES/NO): YES